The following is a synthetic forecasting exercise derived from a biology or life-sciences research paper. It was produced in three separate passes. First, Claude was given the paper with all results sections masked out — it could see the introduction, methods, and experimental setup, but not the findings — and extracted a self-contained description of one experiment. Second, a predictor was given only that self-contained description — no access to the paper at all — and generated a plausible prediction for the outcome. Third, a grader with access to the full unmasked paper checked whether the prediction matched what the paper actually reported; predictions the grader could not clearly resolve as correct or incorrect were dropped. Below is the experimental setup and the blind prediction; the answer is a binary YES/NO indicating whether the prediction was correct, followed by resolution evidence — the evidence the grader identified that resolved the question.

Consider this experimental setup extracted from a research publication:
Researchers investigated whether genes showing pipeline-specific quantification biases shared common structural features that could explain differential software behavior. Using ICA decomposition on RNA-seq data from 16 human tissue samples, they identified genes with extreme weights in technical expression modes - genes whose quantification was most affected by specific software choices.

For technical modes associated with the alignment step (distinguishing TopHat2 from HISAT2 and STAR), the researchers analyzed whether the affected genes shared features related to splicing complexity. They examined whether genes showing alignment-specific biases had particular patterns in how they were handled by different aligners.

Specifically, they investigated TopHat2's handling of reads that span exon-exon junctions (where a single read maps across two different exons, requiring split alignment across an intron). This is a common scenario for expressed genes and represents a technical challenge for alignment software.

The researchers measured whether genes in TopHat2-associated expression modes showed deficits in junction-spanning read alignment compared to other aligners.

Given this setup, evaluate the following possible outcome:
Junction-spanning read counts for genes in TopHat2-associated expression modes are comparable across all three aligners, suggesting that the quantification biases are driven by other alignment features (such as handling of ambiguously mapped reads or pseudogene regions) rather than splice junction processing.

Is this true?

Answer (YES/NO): NO